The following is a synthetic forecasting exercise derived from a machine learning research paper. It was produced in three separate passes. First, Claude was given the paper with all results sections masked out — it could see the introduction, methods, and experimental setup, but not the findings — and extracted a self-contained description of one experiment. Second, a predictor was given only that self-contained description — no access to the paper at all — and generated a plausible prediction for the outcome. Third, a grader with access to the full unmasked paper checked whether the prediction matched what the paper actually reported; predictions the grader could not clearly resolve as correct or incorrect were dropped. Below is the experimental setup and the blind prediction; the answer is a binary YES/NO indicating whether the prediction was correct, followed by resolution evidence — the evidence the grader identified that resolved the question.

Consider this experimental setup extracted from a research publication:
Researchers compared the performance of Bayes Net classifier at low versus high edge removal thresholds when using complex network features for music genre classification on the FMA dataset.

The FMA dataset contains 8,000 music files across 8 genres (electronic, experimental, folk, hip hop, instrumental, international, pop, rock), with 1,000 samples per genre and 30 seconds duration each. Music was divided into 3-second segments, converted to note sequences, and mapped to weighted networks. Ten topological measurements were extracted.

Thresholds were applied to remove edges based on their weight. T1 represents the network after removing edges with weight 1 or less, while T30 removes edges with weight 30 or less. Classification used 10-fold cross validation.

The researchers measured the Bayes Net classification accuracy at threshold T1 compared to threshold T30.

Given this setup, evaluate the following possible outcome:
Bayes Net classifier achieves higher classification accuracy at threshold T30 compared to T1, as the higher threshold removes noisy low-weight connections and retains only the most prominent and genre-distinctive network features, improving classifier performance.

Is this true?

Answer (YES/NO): NO